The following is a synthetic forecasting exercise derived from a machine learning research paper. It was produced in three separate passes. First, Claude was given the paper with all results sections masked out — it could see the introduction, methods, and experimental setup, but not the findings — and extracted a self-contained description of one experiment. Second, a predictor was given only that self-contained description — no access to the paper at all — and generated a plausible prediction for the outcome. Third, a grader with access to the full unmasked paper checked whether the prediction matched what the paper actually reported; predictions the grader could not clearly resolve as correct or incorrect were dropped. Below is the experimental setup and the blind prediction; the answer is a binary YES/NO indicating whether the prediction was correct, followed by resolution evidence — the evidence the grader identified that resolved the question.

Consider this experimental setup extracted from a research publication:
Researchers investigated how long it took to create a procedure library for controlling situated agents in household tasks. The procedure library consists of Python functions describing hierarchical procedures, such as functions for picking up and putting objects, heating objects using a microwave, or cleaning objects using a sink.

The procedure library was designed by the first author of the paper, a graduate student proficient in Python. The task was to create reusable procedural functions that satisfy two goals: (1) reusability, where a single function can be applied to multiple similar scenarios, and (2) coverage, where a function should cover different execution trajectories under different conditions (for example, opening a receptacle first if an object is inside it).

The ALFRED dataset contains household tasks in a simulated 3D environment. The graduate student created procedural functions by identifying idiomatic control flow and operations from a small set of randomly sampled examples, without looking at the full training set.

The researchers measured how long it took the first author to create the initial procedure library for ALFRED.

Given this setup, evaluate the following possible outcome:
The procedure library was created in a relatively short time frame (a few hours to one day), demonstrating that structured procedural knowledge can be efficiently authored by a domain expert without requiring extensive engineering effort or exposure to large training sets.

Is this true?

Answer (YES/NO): YES